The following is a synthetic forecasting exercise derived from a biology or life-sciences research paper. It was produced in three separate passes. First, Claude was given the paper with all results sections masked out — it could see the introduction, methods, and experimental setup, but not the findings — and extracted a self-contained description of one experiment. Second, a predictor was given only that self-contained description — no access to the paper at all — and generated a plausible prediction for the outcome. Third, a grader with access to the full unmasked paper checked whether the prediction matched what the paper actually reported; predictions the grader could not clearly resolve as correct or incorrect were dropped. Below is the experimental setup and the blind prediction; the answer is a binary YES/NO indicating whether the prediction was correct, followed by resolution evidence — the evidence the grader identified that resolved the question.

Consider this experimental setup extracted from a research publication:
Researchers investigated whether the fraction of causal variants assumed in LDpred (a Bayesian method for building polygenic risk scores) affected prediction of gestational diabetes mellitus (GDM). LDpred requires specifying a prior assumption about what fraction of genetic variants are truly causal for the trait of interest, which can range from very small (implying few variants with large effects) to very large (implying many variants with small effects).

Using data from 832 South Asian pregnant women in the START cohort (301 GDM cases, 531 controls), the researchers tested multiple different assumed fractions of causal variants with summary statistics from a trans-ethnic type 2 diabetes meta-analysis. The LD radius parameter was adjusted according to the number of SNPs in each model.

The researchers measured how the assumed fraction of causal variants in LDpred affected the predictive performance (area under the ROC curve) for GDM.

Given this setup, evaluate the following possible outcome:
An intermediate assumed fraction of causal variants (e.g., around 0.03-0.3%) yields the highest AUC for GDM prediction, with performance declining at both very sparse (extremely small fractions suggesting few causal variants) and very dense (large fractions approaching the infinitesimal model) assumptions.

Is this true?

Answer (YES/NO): NO